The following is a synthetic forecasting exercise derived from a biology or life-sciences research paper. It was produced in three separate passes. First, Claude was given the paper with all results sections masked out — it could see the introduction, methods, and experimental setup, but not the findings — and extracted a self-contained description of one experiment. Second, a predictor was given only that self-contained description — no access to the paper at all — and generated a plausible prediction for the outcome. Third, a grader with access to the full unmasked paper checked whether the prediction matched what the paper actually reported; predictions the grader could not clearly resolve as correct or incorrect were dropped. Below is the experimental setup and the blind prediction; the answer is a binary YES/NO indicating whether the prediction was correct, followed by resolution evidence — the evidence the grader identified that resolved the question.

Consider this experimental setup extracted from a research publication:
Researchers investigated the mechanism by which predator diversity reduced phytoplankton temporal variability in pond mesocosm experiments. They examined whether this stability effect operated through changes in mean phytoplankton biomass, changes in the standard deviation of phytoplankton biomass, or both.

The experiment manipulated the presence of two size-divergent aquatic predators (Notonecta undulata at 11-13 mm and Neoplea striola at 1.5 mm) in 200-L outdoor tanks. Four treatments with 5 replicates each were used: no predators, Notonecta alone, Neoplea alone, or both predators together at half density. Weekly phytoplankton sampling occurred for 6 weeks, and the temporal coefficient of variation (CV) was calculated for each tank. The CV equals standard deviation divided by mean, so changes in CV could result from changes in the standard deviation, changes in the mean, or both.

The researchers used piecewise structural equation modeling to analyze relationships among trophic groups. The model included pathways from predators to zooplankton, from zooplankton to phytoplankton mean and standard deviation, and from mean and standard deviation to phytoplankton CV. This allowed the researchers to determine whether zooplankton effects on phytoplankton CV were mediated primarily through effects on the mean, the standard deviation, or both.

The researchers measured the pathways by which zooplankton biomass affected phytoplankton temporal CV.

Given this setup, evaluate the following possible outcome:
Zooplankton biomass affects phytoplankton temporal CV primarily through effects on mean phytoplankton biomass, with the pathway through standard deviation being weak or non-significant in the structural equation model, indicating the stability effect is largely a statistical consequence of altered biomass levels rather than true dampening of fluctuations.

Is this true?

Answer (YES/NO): YES